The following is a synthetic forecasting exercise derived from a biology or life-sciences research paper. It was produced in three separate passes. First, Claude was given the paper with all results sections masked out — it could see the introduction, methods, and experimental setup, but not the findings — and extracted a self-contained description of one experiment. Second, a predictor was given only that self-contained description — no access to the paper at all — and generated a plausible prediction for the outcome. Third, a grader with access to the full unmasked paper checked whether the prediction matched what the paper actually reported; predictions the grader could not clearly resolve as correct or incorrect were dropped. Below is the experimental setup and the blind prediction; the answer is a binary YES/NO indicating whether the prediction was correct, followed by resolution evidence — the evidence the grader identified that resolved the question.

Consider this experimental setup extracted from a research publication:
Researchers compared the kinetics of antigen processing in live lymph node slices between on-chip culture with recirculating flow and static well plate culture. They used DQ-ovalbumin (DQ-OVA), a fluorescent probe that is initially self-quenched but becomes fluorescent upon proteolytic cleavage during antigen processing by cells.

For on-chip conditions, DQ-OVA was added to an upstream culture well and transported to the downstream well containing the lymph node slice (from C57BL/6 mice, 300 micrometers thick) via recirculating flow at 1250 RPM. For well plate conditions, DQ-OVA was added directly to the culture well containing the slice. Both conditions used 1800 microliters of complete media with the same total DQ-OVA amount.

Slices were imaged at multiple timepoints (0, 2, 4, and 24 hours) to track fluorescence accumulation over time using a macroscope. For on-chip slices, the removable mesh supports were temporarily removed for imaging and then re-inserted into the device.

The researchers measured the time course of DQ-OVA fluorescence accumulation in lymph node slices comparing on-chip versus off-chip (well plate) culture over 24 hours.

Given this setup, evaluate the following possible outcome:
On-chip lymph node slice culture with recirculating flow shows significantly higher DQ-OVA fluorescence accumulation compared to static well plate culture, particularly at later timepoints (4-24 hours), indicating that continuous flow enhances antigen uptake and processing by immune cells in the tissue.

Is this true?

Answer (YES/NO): YES